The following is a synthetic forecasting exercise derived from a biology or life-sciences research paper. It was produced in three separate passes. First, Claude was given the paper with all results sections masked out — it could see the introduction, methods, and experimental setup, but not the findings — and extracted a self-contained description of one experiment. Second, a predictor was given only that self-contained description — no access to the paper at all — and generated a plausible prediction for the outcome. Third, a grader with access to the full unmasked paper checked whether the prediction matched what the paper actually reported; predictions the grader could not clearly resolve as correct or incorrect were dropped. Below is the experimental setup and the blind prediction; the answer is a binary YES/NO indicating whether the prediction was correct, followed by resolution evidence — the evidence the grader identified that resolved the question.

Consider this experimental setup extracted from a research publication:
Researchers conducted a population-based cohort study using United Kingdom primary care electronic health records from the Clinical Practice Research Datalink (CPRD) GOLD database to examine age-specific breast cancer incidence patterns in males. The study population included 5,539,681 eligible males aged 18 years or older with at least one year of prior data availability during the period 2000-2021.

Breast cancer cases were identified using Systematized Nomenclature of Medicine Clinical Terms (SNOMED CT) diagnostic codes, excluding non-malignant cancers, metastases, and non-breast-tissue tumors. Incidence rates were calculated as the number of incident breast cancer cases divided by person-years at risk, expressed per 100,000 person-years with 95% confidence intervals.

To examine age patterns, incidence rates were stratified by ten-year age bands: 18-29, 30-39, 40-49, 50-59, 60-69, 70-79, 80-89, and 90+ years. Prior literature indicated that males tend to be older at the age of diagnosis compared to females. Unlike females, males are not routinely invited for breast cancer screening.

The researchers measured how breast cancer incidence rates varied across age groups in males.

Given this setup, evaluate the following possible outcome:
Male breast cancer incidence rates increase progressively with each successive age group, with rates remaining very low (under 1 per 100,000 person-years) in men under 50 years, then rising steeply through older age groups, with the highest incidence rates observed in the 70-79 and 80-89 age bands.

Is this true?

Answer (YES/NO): NO